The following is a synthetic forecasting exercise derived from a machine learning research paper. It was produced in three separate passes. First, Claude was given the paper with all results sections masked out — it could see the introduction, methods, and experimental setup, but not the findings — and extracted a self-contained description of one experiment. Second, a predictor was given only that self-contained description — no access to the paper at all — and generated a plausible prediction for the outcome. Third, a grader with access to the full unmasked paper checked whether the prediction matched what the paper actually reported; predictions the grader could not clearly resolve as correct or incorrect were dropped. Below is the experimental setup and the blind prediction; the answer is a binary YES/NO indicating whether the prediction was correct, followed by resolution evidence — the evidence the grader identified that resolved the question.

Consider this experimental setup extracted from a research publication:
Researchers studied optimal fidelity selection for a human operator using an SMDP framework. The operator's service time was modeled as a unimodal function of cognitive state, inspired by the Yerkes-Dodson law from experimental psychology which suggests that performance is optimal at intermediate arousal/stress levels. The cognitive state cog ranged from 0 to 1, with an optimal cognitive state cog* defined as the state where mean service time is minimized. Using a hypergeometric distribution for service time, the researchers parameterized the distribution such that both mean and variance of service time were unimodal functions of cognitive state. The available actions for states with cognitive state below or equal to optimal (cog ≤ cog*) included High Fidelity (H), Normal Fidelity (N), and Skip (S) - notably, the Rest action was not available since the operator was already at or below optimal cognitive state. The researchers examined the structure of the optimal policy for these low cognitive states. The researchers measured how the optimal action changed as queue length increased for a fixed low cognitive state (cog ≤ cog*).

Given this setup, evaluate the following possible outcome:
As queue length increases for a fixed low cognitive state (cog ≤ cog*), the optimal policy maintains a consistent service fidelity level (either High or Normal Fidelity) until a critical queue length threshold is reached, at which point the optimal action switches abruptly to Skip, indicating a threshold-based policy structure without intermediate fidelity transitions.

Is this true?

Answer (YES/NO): NO